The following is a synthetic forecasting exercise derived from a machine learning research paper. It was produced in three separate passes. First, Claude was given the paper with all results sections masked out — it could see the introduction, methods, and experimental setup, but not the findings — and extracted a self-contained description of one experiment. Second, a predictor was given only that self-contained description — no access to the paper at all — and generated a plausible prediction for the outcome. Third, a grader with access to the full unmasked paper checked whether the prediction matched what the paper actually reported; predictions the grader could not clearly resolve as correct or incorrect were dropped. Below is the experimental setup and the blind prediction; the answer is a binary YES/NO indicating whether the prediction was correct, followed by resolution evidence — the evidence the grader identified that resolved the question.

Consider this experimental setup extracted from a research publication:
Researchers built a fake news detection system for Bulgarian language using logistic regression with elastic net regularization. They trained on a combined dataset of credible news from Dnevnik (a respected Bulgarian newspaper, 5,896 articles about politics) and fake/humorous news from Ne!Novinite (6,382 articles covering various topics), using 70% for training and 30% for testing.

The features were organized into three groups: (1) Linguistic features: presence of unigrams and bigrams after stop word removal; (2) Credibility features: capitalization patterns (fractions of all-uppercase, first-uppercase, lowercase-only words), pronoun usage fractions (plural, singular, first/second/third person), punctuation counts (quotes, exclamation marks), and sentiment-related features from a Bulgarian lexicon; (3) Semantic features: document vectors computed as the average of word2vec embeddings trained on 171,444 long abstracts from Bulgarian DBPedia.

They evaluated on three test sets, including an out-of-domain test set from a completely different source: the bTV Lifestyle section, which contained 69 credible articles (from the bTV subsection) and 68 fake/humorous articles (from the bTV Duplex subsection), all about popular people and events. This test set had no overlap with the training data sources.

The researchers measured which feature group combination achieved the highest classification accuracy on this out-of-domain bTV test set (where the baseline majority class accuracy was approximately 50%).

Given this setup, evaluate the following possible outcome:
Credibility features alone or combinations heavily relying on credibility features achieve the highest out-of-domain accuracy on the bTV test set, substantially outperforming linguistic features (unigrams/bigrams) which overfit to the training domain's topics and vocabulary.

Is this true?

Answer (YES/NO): NO